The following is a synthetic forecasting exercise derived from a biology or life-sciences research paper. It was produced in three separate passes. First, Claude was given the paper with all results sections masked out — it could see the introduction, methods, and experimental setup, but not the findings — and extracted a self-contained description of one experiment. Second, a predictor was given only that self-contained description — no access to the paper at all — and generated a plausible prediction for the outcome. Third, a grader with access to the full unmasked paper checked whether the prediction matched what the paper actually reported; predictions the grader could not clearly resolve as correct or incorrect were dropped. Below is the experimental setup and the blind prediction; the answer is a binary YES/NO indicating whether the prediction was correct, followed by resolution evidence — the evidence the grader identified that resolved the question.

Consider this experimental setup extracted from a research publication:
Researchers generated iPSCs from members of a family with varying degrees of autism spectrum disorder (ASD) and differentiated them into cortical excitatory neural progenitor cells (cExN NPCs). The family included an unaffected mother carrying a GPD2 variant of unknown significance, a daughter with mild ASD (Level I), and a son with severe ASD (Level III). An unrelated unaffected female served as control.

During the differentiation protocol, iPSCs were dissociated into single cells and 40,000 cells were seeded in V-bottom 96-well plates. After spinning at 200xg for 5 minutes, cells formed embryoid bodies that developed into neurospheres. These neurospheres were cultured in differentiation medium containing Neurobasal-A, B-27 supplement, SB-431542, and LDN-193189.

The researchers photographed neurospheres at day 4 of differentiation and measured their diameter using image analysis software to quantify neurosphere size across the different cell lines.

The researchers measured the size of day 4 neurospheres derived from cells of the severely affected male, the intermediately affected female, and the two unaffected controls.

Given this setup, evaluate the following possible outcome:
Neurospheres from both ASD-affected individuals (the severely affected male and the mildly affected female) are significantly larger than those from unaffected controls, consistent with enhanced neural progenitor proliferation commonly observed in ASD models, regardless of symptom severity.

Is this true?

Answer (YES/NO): NO